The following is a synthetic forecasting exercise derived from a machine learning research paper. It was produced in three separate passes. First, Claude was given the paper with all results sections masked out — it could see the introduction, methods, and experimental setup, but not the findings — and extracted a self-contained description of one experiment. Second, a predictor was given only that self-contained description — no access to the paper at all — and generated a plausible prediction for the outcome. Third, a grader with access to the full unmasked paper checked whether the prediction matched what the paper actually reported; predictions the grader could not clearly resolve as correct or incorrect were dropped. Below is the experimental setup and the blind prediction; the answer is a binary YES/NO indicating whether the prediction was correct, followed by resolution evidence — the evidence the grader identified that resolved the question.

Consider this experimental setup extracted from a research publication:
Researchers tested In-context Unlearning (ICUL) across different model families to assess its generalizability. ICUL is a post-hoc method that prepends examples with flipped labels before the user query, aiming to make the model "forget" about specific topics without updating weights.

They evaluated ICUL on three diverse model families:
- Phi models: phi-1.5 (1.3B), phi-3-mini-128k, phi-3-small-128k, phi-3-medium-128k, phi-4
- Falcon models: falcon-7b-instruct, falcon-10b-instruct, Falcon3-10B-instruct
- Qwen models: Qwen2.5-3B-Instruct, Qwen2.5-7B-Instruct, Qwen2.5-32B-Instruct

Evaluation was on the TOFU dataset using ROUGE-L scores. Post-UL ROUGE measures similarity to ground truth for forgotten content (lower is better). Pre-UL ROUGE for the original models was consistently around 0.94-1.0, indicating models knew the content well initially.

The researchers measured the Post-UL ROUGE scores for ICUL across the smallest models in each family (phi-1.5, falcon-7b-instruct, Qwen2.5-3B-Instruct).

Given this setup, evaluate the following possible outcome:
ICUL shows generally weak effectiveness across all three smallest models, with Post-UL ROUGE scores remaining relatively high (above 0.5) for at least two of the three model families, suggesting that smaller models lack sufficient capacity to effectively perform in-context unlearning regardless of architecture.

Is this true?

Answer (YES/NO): YES